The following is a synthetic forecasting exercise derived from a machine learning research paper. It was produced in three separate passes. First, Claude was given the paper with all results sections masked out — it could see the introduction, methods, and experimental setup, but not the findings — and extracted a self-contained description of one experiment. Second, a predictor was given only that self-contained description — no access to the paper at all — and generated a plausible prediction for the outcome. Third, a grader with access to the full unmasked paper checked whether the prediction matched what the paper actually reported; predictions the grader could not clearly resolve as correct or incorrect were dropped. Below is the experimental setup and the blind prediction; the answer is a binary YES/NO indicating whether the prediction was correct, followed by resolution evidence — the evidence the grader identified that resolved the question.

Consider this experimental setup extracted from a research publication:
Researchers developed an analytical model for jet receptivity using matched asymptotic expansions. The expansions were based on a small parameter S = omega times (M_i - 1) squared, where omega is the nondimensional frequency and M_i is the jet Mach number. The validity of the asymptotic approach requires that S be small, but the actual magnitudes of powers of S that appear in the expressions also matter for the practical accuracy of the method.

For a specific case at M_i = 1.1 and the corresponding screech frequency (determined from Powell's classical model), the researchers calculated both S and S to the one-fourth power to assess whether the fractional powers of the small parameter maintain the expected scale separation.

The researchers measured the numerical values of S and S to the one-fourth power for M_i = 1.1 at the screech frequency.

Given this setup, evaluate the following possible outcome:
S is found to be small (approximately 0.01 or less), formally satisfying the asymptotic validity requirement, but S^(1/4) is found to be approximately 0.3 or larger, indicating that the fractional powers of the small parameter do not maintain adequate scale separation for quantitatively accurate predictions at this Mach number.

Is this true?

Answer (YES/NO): NO